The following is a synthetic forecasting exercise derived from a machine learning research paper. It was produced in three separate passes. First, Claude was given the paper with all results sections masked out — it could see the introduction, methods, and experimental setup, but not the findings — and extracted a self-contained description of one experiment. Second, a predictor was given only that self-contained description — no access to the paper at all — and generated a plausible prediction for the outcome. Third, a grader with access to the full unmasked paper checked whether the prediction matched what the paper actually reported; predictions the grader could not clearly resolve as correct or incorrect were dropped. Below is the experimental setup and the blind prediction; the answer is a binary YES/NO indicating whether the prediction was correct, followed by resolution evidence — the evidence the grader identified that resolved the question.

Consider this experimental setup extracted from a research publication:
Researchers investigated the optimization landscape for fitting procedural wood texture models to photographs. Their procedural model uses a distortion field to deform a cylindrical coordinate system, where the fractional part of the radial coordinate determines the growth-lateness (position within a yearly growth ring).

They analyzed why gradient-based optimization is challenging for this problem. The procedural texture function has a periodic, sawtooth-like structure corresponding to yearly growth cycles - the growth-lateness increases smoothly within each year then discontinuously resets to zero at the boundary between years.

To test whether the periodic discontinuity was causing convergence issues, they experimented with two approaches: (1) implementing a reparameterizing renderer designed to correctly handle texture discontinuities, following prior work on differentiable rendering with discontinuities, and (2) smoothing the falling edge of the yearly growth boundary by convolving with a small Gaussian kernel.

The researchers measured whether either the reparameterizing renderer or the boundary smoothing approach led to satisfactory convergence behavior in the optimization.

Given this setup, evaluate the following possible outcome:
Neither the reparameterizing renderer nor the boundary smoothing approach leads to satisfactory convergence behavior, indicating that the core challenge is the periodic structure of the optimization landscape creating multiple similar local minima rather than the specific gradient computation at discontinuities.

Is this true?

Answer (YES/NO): YES